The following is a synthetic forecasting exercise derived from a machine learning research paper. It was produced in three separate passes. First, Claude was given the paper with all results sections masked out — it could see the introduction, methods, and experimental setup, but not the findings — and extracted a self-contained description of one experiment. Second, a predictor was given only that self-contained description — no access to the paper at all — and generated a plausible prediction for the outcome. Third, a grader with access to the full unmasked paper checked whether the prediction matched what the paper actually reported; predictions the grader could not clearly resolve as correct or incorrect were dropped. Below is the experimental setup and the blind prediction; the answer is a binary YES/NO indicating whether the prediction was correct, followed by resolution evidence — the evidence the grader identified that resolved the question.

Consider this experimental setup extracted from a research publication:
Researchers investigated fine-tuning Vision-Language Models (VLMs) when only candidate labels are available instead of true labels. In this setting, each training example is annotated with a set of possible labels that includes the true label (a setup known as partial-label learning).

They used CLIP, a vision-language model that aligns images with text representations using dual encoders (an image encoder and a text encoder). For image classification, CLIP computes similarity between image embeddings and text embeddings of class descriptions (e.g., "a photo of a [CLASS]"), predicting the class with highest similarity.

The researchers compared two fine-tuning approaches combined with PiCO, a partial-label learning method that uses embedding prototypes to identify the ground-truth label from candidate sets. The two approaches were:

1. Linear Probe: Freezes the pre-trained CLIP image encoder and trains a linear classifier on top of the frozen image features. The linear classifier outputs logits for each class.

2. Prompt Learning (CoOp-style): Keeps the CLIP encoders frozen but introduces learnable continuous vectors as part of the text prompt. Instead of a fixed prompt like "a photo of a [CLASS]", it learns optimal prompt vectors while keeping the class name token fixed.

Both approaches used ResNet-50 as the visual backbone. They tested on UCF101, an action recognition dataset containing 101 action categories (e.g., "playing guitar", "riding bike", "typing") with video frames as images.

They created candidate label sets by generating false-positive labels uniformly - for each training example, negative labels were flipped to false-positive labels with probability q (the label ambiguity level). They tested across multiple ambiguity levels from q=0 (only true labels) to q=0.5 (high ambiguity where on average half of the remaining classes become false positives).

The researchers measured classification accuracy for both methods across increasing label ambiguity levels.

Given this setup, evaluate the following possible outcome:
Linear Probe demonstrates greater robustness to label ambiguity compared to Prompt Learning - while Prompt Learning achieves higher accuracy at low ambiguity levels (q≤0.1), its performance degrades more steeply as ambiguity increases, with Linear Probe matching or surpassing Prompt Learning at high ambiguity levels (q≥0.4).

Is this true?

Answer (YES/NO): NO